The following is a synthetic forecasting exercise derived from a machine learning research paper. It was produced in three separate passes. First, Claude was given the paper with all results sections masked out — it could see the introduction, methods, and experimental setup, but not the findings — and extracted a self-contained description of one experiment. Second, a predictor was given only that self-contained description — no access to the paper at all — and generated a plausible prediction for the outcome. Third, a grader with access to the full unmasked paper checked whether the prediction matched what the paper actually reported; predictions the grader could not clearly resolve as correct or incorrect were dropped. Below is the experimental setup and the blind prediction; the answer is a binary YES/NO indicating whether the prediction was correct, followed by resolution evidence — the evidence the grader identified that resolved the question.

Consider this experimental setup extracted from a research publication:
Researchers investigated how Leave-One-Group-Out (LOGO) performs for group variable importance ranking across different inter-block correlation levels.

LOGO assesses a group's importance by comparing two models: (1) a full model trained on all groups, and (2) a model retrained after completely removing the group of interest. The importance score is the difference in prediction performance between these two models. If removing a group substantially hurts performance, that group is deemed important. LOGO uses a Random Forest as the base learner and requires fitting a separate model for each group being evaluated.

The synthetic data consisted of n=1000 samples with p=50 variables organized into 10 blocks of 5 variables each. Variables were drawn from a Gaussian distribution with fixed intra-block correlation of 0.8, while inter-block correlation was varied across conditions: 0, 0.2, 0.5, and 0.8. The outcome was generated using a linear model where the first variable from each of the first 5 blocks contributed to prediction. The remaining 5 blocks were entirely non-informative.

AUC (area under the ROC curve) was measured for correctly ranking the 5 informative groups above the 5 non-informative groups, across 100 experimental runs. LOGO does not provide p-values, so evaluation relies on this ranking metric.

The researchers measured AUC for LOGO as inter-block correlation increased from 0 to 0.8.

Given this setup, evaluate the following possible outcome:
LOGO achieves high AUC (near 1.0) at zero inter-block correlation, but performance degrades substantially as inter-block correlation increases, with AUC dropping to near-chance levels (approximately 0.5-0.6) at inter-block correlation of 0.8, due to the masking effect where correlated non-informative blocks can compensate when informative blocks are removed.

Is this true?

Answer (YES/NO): NO